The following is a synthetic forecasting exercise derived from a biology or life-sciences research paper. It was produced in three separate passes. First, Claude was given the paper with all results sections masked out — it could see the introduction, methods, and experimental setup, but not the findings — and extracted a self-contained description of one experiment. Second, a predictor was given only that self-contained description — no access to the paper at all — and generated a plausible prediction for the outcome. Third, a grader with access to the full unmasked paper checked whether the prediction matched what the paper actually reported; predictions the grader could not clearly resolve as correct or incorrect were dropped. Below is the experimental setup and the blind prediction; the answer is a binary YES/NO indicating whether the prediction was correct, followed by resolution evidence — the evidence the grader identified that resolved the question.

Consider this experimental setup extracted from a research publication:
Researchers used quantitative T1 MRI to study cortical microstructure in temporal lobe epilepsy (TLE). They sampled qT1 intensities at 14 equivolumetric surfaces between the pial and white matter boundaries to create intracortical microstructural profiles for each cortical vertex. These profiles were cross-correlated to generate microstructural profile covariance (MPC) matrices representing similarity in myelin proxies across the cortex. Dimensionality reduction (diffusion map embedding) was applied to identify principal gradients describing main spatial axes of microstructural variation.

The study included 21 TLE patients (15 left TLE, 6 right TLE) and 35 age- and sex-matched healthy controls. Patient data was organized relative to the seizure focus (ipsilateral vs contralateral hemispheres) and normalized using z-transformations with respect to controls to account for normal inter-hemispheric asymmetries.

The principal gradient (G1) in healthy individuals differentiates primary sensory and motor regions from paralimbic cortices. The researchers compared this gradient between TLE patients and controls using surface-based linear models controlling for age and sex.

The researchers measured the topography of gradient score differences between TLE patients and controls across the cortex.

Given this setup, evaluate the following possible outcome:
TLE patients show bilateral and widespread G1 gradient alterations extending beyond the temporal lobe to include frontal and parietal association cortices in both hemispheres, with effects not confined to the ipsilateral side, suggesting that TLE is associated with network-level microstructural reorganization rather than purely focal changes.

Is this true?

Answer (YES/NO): NO